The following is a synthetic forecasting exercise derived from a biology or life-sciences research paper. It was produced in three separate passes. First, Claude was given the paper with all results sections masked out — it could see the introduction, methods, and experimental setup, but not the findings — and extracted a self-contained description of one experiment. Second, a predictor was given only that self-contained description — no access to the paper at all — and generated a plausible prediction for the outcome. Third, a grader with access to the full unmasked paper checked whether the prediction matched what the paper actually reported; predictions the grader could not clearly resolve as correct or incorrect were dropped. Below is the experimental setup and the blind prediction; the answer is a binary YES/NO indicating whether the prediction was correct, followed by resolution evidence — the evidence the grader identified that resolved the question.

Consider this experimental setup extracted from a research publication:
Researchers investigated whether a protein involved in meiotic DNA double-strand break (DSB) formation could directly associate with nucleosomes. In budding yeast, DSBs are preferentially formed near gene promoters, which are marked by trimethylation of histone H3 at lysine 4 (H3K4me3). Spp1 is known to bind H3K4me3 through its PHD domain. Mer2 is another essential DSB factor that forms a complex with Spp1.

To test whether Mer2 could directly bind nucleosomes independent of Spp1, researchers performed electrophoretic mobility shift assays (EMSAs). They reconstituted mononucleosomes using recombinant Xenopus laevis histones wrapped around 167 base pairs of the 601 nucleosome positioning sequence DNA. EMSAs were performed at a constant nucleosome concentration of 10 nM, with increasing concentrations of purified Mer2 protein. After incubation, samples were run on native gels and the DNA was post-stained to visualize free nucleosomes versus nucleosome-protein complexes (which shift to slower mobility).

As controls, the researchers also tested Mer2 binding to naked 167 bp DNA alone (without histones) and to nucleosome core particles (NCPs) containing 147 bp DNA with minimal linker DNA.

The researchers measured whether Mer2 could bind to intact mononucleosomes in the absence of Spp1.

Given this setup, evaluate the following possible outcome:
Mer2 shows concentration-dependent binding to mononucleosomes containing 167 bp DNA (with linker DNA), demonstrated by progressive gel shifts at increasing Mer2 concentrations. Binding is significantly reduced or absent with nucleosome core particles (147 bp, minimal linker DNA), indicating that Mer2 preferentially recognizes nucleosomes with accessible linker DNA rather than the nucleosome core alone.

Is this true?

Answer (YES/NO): NO